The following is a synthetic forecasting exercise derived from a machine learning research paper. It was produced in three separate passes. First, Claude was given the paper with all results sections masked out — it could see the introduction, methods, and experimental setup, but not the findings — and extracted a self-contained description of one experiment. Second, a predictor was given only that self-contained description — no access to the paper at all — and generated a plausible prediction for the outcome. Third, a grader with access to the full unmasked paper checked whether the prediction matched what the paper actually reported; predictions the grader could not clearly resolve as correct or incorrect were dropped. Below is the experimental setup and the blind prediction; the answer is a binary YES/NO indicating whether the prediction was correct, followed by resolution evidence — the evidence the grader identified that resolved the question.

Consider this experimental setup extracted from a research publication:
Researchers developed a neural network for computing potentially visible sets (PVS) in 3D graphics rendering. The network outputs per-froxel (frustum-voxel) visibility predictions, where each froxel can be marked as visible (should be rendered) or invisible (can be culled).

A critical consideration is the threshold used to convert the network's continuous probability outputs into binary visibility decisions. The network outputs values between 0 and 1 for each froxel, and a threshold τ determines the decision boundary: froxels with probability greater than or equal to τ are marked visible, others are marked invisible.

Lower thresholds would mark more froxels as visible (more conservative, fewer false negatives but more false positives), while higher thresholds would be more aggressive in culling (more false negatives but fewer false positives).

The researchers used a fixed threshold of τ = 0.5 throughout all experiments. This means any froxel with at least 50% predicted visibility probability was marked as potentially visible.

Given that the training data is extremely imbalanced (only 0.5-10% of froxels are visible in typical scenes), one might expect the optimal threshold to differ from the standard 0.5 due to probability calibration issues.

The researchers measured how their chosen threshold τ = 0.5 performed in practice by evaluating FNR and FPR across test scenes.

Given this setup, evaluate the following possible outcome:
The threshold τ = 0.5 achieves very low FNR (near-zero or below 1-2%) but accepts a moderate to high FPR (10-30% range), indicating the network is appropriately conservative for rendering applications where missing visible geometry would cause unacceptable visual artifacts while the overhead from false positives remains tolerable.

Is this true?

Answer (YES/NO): NO